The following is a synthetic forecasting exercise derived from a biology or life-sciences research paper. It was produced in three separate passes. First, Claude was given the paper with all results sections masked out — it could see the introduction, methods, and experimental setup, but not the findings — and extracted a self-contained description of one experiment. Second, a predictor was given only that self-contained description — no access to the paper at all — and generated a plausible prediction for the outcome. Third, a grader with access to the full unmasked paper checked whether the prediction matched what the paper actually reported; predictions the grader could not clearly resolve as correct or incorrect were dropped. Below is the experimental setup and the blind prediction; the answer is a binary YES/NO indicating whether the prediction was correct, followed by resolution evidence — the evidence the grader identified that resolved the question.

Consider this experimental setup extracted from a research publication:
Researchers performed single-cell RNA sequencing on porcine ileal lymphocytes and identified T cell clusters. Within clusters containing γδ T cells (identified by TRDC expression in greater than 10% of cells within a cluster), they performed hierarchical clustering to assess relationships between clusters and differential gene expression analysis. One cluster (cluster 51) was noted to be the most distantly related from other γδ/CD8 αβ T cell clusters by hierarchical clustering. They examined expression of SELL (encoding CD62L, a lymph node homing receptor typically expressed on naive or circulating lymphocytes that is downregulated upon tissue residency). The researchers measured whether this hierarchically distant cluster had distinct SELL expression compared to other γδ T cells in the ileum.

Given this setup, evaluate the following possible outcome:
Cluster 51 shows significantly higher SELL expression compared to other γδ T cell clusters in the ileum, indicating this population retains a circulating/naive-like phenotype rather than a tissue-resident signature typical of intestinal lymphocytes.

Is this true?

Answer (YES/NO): NO